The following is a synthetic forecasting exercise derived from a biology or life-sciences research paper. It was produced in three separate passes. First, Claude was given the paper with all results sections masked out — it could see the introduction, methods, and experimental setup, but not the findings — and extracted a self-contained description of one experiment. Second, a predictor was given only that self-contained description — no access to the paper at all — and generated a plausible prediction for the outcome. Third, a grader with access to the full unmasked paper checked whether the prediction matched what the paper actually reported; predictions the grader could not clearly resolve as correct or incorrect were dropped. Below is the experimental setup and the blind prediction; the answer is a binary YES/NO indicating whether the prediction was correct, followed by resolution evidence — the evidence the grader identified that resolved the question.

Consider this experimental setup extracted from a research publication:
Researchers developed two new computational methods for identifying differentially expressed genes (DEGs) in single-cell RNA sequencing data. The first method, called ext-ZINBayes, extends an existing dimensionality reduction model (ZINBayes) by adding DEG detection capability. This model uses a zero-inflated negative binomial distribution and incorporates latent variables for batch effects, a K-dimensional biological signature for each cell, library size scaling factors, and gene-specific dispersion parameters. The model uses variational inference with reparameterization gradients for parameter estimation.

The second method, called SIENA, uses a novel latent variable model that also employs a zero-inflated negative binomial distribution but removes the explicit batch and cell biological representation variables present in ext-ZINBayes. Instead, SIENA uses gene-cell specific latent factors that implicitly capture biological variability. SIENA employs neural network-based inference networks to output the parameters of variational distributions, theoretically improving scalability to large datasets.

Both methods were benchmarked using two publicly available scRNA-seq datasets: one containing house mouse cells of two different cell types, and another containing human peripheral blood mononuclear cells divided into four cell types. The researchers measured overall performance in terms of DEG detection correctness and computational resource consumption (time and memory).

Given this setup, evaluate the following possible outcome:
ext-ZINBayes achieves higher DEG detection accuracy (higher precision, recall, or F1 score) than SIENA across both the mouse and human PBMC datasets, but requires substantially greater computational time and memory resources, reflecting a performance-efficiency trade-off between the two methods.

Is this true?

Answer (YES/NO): NO